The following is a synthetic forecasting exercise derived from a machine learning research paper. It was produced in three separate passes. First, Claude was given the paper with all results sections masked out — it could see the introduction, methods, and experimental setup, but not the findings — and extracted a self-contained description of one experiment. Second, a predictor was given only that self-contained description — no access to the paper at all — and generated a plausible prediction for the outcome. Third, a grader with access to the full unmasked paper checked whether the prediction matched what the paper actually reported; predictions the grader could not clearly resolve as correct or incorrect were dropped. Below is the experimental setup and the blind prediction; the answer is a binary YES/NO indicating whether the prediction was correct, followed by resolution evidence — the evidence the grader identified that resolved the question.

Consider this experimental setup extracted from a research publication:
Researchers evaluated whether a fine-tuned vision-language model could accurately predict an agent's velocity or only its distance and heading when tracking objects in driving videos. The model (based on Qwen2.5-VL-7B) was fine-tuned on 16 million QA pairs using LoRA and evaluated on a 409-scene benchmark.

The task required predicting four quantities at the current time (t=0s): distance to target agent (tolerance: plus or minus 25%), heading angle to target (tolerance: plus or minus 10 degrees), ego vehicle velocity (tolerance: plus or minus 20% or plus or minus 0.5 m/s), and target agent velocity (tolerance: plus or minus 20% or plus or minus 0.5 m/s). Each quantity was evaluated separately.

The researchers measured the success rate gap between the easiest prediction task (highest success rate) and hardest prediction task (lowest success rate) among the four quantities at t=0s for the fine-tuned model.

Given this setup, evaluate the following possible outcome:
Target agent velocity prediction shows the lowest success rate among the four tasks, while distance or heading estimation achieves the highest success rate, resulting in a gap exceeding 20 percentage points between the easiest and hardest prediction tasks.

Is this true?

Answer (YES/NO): YES